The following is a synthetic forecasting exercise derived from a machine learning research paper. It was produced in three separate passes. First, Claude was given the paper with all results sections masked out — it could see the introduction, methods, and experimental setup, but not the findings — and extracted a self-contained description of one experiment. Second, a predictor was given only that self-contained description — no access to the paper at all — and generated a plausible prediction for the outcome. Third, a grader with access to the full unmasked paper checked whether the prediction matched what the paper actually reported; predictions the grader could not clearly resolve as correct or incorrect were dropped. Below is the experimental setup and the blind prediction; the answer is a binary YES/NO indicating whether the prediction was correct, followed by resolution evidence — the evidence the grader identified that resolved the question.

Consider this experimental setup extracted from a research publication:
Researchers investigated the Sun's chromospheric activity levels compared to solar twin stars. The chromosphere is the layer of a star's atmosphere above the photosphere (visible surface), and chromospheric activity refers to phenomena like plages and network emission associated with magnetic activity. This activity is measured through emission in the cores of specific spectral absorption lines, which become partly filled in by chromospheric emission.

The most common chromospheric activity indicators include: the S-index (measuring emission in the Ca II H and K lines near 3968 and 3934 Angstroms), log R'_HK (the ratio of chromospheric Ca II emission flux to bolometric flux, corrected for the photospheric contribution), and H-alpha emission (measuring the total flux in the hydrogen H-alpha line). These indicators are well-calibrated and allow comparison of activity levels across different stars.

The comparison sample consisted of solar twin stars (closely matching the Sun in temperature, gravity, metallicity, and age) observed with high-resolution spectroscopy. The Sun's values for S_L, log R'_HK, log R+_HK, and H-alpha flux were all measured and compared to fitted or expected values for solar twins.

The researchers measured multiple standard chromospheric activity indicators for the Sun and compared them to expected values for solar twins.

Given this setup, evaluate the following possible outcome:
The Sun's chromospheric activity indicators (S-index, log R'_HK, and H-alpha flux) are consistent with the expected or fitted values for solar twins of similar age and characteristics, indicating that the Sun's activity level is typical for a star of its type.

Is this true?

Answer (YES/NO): YES